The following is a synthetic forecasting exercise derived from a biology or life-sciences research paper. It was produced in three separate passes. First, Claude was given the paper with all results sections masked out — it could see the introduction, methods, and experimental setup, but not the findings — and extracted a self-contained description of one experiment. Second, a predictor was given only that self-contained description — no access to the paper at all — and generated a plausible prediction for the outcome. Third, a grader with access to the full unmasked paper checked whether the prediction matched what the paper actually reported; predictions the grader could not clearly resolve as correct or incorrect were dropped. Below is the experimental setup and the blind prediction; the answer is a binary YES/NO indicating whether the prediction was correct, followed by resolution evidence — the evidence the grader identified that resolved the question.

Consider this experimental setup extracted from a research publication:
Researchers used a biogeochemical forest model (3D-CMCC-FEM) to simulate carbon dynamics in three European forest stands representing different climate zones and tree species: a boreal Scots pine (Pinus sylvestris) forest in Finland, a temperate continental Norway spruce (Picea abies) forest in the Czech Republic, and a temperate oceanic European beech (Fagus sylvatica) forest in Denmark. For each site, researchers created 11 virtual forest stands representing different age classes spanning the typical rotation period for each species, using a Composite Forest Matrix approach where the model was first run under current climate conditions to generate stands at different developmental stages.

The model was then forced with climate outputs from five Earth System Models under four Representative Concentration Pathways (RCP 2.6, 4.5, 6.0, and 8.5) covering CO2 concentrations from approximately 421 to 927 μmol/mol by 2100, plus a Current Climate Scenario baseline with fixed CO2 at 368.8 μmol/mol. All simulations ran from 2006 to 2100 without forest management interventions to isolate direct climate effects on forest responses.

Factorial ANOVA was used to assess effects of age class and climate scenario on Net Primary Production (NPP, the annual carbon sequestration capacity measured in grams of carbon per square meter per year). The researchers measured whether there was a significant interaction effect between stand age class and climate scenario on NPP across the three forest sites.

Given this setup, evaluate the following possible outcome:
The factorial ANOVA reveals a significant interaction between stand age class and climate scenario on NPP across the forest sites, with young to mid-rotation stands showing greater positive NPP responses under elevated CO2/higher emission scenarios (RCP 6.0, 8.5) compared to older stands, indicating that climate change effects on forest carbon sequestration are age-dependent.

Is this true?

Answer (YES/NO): NO